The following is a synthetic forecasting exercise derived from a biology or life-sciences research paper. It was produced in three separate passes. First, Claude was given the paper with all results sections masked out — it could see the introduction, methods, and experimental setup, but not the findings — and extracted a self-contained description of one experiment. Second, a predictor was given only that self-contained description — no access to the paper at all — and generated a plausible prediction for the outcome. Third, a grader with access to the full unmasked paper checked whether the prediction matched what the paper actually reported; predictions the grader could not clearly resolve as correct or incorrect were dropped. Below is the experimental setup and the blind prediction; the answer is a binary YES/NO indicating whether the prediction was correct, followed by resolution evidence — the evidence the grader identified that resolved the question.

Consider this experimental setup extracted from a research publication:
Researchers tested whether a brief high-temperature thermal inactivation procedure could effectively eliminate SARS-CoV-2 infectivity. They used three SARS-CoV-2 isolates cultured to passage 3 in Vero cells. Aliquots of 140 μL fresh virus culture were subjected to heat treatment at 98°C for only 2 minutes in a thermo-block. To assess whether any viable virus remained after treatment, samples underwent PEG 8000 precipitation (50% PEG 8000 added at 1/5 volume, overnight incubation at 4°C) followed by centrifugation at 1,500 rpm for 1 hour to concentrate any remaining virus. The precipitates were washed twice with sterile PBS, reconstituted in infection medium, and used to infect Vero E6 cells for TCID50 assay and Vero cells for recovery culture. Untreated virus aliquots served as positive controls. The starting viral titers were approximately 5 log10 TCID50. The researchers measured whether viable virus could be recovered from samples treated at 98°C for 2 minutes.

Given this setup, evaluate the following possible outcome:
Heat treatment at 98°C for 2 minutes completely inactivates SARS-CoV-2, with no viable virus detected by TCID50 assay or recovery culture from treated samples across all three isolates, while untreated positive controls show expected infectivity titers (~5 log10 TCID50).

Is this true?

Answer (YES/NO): YES